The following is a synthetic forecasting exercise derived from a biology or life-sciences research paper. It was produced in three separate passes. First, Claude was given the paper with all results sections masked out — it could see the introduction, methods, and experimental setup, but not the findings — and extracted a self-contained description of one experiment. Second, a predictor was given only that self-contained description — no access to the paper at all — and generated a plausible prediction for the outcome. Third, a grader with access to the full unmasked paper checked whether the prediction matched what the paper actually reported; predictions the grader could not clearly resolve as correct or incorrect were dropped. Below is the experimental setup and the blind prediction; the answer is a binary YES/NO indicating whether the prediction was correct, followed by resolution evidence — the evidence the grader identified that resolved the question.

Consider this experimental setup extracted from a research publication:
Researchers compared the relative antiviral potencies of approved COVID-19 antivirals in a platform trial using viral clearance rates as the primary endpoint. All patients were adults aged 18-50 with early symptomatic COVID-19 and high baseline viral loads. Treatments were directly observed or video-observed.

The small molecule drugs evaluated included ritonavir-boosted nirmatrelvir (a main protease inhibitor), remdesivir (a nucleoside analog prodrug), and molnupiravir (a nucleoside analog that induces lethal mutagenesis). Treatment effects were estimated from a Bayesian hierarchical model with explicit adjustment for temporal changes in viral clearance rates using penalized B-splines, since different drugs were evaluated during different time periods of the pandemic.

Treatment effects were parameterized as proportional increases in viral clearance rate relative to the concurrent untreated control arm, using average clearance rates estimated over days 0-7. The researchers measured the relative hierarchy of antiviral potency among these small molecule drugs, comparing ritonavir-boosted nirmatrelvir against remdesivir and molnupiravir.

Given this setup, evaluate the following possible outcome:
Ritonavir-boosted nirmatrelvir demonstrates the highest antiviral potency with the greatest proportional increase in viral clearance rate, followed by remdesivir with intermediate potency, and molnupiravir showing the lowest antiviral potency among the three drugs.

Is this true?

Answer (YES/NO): NO